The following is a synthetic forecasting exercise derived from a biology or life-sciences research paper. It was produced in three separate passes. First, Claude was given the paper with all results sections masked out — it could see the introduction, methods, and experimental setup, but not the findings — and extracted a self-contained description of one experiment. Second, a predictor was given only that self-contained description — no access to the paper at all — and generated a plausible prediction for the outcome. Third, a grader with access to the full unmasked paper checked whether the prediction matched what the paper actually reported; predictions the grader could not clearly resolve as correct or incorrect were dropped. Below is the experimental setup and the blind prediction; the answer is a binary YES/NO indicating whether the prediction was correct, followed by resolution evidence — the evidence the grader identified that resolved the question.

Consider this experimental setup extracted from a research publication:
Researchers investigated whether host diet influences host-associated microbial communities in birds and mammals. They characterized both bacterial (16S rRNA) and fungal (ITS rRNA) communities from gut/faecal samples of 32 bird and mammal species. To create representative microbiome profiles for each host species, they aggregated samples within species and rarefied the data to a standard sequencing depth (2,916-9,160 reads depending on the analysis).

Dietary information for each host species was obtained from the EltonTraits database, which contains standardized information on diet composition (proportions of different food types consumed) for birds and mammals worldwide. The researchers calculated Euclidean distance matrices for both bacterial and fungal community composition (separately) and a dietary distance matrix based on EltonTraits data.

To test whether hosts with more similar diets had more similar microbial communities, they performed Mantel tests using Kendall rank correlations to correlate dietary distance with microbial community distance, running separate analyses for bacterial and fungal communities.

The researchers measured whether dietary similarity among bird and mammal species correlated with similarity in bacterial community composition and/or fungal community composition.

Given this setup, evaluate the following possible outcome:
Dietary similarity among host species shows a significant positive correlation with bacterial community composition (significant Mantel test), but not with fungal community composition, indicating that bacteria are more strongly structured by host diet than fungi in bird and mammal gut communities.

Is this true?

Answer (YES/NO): NO